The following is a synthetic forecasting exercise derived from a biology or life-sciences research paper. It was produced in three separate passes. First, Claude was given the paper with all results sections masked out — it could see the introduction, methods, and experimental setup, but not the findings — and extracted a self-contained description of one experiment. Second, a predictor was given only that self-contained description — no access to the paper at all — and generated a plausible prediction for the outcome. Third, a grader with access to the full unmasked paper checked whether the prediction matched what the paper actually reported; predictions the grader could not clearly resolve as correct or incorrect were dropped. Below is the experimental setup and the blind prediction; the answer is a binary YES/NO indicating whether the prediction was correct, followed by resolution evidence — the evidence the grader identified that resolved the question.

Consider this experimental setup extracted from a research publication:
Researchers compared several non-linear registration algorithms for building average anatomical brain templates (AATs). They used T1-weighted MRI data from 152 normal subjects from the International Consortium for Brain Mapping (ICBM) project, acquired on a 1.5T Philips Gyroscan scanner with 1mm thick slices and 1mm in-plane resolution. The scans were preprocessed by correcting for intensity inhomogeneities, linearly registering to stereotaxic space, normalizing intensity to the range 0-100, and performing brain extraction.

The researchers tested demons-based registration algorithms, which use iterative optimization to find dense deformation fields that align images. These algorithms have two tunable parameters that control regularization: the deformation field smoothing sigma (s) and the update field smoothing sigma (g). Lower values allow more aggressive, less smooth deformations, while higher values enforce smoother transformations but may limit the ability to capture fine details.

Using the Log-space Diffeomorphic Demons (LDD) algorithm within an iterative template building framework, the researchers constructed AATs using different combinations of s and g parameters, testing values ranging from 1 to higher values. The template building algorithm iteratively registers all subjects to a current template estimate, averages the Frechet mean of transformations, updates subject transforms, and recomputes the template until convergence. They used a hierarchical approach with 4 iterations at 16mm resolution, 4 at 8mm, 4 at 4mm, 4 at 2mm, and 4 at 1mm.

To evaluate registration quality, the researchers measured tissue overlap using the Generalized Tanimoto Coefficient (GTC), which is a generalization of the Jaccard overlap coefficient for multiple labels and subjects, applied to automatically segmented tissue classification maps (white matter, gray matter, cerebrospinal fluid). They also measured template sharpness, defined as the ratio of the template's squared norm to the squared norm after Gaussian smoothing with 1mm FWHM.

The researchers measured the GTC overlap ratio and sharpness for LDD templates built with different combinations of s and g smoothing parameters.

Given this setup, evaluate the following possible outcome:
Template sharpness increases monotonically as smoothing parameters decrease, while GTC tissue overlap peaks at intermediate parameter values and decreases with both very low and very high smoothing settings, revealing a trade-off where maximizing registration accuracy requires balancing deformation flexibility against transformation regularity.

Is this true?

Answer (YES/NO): NO